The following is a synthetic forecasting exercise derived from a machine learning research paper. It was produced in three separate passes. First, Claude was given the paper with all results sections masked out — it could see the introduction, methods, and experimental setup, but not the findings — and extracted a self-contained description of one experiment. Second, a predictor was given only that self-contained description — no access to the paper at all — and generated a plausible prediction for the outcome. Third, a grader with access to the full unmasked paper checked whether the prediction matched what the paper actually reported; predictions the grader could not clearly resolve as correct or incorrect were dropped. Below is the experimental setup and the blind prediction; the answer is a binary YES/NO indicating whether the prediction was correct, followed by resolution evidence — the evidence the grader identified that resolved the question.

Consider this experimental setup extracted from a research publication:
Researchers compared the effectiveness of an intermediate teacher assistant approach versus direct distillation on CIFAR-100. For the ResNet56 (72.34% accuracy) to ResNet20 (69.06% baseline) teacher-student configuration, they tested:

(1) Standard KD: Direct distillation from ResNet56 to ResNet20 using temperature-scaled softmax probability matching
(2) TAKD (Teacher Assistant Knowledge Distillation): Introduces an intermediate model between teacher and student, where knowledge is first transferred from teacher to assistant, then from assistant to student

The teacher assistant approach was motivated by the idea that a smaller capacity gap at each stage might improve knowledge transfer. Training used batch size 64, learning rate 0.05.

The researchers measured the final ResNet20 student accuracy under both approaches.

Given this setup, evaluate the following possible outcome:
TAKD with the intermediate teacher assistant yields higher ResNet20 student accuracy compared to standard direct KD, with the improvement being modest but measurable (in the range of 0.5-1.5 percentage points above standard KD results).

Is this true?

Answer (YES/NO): NO